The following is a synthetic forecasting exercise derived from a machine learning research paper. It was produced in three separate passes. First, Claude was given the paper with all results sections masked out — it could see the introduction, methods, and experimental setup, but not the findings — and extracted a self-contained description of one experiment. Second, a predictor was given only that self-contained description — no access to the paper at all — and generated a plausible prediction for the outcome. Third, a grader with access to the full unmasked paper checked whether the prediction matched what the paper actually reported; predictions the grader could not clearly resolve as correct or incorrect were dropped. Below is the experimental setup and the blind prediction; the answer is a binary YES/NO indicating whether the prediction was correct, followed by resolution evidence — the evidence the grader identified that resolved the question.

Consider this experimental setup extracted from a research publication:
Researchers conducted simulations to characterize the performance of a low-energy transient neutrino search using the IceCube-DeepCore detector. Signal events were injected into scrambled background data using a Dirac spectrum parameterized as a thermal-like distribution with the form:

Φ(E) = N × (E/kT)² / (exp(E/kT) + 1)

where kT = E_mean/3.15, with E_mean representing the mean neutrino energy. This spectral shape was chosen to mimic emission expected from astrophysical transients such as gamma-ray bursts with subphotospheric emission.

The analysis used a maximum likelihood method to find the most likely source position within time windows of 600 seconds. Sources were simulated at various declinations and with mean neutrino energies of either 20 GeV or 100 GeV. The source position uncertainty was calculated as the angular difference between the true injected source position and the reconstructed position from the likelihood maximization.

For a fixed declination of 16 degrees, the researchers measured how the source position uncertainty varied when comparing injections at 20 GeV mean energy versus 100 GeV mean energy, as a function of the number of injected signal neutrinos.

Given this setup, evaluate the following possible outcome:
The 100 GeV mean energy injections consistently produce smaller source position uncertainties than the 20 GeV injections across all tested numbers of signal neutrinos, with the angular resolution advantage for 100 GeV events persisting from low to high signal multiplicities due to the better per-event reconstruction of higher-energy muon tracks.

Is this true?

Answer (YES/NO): YES